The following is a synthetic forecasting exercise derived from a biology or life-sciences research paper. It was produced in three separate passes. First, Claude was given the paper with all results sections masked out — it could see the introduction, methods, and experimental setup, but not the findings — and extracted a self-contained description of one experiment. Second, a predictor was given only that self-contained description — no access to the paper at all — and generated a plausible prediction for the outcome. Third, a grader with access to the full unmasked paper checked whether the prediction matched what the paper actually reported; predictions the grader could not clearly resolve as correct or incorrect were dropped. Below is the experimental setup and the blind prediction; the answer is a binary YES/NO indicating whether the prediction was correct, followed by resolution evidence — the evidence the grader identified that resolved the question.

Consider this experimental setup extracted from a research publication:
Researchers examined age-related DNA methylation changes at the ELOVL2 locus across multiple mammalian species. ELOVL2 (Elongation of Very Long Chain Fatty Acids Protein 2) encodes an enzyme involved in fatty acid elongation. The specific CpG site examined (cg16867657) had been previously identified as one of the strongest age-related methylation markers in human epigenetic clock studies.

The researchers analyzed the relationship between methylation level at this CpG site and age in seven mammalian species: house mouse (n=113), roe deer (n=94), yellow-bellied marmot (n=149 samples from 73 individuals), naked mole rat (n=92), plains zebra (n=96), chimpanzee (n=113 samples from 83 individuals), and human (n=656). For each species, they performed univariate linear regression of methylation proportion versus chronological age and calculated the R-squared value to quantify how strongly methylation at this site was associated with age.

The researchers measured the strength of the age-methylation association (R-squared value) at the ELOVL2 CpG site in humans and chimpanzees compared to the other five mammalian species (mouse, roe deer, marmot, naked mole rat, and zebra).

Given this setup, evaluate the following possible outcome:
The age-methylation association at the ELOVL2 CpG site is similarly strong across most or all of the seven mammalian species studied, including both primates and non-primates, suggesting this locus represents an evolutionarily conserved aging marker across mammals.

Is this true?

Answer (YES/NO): NO